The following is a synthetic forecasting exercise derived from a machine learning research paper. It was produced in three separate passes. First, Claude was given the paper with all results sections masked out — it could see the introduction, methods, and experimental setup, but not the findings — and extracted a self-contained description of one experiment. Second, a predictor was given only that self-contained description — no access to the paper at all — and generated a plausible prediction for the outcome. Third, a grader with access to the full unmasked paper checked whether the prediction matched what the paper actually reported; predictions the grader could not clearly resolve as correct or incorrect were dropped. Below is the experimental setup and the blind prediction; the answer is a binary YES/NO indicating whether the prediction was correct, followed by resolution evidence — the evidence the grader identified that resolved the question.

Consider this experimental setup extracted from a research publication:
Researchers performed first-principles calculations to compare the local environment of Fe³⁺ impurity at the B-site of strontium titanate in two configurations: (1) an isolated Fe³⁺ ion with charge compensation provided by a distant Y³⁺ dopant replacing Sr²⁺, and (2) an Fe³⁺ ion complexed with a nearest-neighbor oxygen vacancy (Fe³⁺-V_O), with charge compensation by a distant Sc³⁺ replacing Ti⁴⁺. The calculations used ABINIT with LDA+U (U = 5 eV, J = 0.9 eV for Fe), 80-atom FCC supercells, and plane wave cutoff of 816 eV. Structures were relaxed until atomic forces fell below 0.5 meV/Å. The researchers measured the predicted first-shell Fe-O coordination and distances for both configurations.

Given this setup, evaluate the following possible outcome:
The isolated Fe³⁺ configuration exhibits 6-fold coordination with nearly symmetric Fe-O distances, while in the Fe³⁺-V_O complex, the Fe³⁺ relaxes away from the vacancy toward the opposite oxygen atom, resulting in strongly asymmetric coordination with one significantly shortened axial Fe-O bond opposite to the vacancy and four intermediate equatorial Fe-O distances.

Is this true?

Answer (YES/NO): YES